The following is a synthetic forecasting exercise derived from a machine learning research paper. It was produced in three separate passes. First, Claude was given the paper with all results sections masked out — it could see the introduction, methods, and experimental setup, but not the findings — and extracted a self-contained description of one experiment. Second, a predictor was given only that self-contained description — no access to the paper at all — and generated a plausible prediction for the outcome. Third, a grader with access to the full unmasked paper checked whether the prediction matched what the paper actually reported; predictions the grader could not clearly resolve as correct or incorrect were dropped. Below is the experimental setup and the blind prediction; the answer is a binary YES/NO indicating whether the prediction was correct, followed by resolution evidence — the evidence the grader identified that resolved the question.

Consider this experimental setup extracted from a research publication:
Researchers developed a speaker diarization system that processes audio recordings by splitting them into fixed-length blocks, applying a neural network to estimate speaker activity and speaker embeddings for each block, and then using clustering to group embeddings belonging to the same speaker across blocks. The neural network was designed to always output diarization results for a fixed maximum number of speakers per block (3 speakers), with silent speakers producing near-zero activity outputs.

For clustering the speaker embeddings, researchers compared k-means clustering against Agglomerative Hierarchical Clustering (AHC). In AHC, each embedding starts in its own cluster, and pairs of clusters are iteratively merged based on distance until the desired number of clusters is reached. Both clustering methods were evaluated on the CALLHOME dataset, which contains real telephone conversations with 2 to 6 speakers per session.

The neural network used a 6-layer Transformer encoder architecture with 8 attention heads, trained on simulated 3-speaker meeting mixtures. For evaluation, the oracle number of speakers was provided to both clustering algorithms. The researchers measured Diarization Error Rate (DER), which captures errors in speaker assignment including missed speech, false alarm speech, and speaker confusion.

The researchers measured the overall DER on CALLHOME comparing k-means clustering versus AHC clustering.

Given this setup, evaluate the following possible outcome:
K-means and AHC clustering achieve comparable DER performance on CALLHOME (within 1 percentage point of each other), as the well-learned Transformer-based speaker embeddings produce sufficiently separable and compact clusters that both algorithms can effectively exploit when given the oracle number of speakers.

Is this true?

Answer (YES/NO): NO